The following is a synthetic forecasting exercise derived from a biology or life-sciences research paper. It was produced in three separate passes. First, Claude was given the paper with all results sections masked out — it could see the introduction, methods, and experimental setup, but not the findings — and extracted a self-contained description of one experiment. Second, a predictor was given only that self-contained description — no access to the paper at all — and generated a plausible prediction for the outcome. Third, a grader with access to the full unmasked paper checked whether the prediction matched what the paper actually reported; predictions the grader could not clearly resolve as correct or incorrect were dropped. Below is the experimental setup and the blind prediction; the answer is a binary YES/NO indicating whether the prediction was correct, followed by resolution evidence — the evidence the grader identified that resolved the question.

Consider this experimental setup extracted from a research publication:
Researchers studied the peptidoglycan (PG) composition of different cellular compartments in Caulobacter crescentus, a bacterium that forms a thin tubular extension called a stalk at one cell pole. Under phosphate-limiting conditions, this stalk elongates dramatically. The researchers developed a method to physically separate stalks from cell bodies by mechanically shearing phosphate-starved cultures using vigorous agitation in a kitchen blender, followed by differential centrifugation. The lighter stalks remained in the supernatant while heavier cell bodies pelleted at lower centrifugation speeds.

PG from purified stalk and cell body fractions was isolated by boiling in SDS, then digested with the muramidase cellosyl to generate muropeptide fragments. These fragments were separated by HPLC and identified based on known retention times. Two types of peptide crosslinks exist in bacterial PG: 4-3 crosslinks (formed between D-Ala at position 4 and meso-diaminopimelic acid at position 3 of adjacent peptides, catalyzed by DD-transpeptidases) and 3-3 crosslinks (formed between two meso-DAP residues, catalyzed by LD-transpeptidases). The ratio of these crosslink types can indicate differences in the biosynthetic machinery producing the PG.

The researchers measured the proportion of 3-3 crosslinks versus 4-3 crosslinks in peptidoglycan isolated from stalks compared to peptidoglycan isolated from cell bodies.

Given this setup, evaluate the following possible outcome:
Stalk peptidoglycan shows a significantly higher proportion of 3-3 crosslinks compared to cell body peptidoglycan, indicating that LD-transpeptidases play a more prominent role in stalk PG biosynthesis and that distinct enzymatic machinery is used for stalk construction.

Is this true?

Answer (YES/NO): YES